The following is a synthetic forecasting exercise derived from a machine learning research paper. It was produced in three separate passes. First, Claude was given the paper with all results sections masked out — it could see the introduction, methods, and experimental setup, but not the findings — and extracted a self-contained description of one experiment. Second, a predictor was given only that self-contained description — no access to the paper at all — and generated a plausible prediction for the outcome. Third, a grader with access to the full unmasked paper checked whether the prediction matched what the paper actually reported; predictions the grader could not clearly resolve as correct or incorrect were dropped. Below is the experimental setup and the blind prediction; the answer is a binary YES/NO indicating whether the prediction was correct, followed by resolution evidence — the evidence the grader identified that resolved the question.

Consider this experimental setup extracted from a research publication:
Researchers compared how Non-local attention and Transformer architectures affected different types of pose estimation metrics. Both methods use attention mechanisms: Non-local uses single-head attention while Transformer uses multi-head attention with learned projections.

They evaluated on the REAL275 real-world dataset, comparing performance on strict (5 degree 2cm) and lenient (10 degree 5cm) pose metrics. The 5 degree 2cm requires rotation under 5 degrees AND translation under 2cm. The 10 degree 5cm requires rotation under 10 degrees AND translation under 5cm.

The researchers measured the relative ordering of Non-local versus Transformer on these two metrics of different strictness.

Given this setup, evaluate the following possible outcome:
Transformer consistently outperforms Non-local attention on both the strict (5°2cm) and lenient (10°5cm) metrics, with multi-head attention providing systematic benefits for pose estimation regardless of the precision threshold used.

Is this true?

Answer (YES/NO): YES